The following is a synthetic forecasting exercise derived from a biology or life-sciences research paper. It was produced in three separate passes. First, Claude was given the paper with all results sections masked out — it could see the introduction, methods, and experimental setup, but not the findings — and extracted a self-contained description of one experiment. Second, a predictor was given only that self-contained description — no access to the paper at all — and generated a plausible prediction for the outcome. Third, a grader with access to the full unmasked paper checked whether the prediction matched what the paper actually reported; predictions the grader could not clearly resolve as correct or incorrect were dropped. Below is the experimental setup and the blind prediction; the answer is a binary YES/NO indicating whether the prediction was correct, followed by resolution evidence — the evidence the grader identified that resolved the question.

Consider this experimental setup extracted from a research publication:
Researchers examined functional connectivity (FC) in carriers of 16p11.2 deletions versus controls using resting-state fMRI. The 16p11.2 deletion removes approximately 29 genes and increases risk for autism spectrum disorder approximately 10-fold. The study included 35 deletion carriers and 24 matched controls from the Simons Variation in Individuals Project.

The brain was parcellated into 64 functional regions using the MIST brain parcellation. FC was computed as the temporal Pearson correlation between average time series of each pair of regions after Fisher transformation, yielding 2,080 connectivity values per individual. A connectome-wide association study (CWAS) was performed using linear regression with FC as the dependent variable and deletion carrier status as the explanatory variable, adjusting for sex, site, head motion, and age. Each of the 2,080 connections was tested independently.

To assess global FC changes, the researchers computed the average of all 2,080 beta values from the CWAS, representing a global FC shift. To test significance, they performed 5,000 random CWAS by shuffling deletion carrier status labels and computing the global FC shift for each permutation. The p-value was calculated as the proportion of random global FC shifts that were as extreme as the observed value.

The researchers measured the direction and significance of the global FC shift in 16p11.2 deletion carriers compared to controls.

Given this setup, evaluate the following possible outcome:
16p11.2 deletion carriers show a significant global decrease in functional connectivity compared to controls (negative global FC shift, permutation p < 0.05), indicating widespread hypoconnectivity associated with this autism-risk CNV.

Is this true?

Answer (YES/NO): NO